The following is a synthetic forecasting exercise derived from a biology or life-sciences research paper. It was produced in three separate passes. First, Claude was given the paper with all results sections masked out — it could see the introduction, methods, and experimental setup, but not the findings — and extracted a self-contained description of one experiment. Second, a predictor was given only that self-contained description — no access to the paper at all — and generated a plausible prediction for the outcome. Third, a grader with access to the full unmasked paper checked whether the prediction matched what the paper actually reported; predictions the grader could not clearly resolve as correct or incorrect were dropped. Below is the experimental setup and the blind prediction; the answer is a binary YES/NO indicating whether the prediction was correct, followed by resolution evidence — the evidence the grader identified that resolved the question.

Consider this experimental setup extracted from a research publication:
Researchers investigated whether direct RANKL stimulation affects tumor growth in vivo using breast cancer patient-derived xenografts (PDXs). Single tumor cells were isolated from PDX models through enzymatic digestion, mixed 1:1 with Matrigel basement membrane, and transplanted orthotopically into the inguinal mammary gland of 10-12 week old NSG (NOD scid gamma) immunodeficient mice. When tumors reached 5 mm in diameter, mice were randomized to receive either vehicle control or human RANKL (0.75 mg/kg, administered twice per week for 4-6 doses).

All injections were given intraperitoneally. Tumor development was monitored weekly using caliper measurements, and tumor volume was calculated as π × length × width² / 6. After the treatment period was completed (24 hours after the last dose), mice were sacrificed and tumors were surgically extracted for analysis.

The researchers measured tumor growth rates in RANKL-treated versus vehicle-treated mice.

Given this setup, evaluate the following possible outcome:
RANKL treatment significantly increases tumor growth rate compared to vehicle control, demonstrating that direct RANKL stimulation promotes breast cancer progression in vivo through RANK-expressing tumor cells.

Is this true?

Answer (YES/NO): NO